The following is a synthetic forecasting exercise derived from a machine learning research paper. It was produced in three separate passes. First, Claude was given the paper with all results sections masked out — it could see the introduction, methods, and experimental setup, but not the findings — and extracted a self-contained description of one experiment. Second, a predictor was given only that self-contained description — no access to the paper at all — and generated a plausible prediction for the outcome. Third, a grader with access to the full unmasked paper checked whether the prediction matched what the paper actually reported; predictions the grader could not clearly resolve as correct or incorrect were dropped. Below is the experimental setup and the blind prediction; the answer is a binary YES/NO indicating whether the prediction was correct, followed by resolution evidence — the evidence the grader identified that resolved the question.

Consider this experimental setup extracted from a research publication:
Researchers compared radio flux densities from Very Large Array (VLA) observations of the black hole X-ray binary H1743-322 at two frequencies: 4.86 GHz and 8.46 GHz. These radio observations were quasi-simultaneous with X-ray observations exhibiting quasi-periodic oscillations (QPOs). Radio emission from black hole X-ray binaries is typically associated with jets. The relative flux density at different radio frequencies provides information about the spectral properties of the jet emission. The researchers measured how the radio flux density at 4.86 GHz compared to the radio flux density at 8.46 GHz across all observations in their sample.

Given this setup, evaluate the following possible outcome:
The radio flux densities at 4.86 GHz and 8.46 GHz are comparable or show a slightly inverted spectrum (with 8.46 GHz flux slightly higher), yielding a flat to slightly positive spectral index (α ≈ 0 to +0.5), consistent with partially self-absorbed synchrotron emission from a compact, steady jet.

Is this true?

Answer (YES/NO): NO